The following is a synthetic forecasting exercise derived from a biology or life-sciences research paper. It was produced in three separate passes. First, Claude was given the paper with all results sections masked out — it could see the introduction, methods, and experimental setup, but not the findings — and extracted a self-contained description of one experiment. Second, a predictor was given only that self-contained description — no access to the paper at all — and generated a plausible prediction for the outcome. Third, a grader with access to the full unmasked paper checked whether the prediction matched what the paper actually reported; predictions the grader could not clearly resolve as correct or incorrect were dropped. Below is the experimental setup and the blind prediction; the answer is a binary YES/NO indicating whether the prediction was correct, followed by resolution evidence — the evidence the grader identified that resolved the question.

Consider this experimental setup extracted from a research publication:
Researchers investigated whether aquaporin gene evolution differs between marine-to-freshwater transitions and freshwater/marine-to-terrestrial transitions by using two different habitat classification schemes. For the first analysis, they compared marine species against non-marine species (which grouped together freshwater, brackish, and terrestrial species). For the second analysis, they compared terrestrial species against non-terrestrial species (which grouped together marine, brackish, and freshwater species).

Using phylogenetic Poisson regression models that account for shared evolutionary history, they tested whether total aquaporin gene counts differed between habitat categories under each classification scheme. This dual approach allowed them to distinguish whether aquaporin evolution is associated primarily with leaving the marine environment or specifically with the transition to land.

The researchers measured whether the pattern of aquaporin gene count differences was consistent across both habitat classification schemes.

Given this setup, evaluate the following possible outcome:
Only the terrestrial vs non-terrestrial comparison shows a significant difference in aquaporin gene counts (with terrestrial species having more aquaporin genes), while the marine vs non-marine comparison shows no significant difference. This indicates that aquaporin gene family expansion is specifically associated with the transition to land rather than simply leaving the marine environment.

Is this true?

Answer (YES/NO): NO